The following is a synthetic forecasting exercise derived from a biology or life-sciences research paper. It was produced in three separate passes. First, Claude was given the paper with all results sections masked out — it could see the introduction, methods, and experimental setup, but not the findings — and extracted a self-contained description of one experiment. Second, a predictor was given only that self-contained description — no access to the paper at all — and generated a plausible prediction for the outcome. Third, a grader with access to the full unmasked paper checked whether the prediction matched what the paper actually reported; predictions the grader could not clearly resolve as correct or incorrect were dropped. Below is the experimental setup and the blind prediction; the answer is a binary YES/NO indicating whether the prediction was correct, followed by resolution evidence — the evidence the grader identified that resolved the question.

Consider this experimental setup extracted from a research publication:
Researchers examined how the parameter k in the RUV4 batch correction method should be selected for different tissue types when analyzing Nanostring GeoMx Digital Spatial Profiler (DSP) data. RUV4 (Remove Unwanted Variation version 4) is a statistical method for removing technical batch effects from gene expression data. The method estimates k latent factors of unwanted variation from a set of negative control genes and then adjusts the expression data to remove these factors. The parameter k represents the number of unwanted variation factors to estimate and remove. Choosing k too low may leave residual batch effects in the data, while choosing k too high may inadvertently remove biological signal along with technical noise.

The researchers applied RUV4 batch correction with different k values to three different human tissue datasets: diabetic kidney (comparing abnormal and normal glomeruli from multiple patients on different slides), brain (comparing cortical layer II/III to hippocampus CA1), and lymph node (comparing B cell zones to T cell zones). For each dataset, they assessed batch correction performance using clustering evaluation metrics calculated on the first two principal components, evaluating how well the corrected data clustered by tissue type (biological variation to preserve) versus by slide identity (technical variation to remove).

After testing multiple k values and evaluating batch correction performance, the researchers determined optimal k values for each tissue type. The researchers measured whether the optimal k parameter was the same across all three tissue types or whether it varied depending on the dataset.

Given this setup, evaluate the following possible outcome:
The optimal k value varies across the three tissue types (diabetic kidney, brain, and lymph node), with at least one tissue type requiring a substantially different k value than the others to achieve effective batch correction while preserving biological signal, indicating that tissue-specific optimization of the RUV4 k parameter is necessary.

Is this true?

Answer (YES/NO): NO